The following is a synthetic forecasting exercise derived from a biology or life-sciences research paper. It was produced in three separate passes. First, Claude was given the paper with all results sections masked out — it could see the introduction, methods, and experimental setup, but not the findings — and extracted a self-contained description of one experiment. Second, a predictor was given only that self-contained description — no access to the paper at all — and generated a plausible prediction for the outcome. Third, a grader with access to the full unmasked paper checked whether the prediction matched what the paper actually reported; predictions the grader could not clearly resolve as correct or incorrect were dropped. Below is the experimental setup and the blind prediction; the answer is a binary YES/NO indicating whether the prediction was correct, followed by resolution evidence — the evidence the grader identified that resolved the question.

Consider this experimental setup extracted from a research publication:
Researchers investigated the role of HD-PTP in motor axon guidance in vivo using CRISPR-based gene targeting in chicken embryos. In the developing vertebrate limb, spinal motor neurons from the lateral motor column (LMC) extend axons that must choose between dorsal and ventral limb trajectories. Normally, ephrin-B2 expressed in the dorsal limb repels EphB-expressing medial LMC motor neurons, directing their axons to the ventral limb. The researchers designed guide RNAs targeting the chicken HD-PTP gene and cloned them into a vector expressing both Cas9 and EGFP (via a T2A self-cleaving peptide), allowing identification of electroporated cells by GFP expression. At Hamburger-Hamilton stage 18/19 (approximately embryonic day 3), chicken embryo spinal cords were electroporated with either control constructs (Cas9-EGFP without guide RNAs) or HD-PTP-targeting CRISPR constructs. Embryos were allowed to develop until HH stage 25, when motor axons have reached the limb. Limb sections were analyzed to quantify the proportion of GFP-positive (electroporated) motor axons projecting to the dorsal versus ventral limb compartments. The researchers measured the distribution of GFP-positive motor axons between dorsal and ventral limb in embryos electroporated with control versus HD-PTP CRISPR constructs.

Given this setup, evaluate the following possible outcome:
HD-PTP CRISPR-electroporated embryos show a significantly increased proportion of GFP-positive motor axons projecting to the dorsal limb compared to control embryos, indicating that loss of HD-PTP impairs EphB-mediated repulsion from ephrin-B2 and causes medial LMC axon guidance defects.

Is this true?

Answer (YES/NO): YES